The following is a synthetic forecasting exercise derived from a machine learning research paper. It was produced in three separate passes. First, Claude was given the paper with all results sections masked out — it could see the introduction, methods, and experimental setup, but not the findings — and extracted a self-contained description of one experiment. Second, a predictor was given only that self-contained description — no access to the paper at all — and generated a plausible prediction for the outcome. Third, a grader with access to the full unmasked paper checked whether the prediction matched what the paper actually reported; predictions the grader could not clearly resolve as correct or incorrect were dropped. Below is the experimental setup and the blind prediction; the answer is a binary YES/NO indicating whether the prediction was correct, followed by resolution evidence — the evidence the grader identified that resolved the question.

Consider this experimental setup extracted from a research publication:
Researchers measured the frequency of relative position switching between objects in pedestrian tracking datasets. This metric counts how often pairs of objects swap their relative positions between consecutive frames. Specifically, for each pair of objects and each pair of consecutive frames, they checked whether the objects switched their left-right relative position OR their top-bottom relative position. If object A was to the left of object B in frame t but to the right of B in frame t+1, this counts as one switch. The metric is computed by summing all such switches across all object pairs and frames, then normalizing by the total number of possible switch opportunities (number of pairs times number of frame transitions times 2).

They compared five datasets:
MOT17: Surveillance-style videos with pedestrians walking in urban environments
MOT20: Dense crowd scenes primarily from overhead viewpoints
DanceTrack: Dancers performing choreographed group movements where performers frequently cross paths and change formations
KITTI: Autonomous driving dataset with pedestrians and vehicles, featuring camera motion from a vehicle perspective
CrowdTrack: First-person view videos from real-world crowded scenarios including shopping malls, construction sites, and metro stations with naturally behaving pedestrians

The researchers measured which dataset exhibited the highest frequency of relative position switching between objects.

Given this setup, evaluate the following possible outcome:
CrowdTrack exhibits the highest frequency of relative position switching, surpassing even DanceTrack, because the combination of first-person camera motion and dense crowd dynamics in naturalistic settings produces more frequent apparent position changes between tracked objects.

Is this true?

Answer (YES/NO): YES